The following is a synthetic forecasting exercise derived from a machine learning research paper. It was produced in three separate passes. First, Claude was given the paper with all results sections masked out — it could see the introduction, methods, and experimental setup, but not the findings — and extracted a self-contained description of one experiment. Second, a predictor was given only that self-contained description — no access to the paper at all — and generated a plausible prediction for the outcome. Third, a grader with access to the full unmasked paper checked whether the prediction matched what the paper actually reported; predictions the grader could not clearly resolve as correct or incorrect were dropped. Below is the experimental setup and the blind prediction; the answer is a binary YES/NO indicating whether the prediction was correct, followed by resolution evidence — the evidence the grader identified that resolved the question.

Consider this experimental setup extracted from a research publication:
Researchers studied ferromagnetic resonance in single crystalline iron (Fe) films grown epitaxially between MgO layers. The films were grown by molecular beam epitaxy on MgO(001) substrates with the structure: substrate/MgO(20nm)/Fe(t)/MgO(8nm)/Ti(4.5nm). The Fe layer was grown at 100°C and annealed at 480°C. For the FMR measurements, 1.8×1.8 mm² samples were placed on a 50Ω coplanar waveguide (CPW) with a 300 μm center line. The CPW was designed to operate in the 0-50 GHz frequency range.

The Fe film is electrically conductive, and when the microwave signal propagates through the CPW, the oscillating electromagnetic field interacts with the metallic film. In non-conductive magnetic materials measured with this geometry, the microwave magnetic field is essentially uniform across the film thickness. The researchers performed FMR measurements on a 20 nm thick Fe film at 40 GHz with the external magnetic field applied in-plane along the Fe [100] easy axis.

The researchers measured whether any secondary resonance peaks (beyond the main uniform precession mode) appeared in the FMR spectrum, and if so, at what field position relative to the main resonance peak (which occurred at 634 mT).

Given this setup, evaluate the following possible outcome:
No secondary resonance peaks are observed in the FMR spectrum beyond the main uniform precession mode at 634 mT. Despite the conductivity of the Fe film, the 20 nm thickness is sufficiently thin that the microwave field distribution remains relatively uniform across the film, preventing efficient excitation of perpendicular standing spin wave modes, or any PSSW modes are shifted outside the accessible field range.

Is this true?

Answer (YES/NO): NO